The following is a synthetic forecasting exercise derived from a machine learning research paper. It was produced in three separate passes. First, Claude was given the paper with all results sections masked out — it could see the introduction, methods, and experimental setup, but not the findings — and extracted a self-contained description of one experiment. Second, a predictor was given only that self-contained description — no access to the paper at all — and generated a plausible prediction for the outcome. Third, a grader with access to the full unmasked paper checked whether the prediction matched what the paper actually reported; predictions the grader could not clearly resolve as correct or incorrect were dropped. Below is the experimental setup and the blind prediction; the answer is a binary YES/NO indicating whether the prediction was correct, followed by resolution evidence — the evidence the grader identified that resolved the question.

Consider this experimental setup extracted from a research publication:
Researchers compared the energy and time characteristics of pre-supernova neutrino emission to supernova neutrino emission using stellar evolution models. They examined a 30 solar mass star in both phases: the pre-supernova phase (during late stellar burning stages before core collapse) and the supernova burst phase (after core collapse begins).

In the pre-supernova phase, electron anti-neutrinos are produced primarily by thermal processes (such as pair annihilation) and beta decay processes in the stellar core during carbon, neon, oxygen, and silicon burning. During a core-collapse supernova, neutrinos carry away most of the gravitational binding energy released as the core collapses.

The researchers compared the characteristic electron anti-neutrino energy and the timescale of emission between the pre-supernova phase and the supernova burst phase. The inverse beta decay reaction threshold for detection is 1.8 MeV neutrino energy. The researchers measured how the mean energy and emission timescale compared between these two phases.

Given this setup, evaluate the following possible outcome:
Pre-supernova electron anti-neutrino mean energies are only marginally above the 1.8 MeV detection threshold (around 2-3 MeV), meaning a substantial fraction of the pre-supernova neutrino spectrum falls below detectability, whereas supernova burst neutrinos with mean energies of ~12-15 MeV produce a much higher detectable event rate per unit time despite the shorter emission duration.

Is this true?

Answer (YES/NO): NO